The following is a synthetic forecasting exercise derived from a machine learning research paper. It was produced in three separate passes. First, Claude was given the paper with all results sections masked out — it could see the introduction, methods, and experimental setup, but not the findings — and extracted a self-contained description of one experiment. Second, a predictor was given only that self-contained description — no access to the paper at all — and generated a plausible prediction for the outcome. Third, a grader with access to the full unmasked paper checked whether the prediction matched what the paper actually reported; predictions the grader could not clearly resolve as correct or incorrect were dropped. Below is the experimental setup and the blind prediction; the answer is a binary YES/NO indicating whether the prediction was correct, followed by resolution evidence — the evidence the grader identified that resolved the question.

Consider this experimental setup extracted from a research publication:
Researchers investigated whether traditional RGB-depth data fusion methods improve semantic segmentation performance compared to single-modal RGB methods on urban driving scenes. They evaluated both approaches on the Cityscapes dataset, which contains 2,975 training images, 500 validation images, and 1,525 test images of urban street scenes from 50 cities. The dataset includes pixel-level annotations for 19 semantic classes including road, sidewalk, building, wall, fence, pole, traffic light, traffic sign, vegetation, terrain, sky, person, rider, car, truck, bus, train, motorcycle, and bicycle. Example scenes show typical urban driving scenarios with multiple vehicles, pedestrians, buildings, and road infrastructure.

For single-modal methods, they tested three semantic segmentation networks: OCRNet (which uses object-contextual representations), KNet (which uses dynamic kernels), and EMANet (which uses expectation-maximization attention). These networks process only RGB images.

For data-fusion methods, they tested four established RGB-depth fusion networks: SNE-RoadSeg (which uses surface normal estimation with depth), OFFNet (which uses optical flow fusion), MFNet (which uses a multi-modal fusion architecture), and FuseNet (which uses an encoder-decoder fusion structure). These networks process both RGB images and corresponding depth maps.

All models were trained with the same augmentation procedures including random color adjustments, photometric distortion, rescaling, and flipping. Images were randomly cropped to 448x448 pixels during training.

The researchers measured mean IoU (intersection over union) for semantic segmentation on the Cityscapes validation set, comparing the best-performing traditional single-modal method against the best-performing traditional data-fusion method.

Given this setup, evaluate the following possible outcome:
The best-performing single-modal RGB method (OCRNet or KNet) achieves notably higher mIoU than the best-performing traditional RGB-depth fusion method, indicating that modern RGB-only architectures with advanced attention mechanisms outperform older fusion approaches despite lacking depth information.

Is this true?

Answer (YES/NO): YES